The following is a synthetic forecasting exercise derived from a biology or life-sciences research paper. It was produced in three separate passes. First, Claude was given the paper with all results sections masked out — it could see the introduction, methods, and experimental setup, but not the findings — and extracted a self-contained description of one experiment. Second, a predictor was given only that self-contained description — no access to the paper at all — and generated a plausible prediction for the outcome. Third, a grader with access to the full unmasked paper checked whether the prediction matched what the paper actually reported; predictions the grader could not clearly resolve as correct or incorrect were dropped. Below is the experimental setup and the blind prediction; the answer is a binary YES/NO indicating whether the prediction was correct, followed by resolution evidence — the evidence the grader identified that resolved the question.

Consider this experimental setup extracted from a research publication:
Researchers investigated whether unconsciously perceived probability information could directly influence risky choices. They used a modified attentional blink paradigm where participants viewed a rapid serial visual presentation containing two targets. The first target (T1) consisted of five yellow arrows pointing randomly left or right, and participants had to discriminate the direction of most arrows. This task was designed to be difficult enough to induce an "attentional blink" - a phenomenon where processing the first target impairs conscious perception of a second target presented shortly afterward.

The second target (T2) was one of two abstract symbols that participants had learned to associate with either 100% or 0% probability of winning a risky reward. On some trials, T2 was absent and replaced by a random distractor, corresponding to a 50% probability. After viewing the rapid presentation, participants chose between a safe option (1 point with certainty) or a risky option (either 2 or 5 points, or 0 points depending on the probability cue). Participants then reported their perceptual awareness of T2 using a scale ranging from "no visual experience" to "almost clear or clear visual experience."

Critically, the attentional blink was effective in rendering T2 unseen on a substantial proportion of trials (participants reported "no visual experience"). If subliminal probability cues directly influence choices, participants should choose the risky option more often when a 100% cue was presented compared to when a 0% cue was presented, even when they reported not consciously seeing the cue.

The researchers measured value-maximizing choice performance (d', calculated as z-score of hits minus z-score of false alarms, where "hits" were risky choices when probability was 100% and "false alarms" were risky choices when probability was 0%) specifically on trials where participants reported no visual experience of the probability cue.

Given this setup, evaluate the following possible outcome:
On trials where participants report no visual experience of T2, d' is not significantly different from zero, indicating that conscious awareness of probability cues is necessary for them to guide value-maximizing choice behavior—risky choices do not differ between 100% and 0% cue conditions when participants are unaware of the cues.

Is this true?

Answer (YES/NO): YES